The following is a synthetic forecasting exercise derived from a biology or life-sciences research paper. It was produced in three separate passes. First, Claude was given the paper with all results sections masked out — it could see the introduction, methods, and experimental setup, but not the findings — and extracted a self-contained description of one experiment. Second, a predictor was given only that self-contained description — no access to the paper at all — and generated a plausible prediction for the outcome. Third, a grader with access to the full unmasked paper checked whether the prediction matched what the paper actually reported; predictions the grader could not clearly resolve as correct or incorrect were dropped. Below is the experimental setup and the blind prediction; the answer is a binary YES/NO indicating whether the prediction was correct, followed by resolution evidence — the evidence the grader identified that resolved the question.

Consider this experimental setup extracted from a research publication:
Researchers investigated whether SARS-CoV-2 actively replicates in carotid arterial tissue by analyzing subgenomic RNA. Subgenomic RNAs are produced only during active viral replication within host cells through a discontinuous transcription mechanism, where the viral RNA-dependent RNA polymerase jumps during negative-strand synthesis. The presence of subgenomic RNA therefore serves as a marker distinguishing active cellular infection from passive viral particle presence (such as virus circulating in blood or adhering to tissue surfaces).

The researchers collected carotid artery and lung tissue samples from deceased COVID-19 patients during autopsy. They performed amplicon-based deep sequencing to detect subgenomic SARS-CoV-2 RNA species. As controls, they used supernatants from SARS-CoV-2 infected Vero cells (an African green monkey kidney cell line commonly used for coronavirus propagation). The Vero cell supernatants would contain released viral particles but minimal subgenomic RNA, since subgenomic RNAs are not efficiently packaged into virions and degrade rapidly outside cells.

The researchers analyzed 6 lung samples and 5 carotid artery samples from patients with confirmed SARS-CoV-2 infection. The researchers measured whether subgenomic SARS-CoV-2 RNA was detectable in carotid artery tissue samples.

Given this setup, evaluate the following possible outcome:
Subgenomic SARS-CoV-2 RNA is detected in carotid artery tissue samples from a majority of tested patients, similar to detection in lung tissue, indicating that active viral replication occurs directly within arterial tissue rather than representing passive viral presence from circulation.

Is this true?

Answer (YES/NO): YES